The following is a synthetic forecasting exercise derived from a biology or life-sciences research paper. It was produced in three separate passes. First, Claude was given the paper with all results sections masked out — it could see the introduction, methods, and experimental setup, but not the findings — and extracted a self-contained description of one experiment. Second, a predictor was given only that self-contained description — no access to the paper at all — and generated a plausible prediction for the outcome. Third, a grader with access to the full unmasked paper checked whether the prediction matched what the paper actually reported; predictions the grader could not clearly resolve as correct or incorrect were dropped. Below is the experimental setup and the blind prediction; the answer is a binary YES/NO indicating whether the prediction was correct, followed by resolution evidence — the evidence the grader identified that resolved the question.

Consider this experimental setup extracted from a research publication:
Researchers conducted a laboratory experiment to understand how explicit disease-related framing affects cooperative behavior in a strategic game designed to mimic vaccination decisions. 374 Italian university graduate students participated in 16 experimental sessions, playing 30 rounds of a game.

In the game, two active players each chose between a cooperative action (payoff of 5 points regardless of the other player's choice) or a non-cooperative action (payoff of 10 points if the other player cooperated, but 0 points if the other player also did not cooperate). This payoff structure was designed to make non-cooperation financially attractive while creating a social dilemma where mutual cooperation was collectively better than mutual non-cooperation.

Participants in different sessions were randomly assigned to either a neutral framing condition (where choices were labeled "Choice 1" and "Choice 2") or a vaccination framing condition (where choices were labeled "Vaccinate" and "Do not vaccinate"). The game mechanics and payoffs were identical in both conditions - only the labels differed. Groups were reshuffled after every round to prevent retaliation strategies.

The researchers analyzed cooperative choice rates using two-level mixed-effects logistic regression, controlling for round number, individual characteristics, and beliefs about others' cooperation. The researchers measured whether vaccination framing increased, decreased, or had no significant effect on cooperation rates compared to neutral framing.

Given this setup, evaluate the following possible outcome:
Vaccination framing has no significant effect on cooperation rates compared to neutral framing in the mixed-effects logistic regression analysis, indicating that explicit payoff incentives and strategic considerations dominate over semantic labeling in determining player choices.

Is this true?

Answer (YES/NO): YES